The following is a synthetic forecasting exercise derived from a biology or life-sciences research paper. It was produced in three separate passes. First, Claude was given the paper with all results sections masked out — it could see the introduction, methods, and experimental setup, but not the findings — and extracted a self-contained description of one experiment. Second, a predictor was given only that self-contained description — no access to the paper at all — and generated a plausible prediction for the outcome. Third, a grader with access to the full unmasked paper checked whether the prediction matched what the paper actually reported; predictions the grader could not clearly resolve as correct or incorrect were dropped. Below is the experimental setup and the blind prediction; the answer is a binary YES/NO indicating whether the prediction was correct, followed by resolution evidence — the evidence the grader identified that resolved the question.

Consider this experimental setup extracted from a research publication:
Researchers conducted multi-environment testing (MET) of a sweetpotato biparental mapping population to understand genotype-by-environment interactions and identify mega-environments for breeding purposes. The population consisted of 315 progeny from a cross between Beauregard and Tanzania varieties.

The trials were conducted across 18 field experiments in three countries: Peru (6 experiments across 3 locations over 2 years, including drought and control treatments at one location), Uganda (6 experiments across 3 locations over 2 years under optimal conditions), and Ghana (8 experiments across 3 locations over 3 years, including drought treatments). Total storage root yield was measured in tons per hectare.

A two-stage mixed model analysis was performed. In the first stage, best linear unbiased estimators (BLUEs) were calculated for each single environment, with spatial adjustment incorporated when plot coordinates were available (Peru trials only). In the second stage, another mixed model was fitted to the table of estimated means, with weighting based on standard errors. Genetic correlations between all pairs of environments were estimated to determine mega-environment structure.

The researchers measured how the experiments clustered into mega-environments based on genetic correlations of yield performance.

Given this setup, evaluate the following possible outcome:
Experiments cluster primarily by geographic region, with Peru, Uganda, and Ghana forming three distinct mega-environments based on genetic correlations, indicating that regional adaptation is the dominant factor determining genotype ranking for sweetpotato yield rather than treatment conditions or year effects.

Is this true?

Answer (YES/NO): NO